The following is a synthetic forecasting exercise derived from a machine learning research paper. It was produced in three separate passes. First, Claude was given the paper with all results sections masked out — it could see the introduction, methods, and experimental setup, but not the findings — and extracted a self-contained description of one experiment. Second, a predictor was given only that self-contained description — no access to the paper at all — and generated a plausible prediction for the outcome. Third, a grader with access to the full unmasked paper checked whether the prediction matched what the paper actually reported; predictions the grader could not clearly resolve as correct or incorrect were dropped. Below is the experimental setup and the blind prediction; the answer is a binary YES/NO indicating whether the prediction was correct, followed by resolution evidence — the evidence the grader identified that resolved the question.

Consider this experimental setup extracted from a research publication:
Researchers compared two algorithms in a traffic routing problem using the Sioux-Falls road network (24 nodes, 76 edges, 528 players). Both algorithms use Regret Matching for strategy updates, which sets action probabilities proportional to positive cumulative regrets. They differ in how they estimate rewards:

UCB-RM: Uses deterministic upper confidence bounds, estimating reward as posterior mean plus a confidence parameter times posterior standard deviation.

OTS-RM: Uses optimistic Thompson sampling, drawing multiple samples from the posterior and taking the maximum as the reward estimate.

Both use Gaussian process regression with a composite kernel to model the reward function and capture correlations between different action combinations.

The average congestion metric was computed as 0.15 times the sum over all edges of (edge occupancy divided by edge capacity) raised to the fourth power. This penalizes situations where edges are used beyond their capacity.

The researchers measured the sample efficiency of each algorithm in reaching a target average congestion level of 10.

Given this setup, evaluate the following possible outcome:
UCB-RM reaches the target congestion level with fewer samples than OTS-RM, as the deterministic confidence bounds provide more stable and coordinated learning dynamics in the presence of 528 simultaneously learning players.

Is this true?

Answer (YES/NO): NO